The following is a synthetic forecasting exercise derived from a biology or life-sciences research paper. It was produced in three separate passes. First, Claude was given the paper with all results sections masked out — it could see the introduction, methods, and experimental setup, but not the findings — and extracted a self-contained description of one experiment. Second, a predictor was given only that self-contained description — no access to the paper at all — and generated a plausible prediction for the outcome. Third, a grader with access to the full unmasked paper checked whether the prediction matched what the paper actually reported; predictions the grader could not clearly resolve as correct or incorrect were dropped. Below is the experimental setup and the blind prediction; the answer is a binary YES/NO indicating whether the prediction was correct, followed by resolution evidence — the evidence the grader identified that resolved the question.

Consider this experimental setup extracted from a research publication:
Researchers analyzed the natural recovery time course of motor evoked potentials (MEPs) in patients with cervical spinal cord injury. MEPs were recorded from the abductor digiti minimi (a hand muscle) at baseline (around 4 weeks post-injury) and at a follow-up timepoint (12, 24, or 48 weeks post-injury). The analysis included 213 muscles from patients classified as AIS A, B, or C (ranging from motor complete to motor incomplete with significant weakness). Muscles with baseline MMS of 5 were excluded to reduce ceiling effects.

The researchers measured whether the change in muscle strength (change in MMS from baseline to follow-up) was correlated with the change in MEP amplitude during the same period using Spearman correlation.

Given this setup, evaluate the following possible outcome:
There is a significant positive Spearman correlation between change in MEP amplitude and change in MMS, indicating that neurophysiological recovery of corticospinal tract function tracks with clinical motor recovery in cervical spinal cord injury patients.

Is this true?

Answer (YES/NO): YES